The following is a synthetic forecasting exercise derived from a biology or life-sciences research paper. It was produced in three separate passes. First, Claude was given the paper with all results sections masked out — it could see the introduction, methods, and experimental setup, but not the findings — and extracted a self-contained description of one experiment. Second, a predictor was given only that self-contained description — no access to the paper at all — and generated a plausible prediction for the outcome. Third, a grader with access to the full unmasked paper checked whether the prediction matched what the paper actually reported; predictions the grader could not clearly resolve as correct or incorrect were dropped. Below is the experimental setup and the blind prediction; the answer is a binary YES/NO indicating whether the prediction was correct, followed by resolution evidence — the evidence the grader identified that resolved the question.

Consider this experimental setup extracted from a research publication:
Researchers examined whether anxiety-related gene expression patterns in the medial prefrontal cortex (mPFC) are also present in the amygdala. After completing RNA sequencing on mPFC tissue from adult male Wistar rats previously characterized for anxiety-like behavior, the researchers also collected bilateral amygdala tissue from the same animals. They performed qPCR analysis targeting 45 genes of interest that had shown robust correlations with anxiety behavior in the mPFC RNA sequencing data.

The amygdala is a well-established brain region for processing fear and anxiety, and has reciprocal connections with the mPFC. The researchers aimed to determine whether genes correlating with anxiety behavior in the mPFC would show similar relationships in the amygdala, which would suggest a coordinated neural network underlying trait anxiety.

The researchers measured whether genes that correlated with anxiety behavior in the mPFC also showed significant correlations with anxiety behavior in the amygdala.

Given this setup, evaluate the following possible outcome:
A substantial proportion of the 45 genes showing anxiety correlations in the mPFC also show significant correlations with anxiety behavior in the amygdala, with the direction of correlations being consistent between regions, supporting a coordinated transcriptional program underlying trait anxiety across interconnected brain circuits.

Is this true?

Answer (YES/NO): NO